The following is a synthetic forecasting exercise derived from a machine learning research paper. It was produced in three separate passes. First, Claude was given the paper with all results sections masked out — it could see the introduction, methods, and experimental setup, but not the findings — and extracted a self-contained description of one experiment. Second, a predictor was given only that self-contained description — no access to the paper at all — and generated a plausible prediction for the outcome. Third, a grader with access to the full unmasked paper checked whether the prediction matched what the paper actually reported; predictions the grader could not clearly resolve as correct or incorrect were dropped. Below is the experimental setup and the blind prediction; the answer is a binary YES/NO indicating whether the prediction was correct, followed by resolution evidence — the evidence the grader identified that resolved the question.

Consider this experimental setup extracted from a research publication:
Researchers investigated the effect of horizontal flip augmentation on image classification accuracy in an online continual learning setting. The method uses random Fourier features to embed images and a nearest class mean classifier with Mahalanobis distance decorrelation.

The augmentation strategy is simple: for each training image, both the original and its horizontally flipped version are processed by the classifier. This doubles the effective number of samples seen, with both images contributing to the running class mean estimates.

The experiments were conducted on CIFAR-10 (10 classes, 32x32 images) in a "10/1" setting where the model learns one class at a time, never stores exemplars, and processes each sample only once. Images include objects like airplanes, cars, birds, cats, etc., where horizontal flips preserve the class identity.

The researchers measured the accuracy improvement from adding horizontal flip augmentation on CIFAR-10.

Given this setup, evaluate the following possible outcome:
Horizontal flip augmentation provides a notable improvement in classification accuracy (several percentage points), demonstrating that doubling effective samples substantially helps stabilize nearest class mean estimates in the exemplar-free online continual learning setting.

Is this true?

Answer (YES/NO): YES